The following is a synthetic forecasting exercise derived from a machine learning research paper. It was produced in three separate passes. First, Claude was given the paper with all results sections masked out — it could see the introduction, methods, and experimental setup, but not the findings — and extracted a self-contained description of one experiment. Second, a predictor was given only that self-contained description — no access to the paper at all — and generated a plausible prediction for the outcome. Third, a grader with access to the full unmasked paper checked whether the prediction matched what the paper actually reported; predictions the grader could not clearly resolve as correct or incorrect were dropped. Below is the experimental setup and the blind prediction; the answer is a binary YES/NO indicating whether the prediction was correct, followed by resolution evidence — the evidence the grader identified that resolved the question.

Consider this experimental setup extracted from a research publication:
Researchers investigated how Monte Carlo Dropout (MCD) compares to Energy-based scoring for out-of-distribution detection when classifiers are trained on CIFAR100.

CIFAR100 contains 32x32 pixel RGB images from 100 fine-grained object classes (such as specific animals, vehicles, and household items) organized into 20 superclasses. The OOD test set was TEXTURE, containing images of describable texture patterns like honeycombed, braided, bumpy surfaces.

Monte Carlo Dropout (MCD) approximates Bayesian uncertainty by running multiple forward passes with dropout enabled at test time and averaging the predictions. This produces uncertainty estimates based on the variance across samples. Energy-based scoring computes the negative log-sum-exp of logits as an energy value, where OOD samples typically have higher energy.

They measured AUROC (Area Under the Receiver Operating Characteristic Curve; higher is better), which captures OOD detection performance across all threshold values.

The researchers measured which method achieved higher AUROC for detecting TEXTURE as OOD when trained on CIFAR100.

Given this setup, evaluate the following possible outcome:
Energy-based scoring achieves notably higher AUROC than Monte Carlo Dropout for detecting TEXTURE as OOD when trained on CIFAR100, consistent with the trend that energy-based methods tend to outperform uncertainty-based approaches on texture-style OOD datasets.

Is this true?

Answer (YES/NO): NO